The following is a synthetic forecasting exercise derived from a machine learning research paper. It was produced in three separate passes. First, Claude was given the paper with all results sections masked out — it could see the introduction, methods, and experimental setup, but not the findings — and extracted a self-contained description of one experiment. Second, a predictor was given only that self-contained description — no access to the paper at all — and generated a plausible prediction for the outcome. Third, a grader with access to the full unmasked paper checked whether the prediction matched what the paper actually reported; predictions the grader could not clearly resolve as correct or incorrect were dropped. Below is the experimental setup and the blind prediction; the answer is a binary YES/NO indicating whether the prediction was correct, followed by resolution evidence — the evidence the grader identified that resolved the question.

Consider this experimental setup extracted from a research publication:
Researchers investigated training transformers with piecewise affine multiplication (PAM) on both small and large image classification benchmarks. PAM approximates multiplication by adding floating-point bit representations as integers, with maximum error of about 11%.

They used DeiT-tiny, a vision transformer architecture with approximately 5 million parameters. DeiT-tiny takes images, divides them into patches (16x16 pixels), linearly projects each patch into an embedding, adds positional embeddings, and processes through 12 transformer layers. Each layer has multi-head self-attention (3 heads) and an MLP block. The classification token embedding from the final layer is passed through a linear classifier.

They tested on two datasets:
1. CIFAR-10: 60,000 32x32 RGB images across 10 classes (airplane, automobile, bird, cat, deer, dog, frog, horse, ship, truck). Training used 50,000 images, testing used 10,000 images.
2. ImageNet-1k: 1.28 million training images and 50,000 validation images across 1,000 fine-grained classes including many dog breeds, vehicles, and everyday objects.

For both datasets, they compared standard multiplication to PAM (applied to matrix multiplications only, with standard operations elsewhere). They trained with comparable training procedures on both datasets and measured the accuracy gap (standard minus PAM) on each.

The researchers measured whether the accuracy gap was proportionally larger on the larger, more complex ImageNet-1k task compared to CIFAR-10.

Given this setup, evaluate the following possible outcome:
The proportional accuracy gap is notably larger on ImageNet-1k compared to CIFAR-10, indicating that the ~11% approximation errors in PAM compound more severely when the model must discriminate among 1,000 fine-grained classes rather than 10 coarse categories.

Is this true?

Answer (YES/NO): NO